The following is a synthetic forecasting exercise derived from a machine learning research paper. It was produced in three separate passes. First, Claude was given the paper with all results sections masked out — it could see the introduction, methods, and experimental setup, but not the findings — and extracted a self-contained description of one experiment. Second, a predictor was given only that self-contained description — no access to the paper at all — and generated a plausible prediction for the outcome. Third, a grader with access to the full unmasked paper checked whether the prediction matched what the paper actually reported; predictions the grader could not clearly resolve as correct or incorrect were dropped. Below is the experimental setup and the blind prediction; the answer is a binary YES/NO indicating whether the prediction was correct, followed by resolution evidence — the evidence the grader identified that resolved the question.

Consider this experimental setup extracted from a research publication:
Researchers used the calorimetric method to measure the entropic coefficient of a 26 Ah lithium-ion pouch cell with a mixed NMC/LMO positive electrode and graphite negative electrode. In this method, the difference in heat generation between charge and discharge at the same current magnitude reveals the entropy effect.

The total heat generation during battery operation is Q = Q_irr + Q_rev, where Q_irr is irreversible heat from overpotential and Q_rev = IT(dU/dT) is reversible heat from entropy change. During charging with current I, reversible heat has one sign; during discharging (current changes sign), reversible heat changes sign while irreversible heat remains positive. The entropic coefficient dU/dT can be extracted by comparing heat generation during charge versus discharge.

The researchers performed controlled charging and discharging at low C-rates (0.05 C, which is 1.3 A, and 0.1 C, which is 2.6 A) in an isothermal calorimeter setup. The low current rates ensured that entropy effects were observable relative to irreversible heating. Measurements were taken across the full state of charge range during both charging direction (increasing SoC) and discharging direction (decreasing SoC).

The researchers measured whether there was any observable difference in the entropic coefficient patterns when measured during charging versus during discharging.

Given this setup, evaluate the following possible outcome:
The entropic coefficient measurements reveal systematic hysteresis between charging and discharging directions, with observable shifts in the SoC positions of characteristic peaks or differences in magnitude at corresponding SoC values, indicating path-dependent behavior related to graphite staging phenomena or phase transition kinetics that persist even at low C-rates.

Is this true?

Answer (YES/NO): NO